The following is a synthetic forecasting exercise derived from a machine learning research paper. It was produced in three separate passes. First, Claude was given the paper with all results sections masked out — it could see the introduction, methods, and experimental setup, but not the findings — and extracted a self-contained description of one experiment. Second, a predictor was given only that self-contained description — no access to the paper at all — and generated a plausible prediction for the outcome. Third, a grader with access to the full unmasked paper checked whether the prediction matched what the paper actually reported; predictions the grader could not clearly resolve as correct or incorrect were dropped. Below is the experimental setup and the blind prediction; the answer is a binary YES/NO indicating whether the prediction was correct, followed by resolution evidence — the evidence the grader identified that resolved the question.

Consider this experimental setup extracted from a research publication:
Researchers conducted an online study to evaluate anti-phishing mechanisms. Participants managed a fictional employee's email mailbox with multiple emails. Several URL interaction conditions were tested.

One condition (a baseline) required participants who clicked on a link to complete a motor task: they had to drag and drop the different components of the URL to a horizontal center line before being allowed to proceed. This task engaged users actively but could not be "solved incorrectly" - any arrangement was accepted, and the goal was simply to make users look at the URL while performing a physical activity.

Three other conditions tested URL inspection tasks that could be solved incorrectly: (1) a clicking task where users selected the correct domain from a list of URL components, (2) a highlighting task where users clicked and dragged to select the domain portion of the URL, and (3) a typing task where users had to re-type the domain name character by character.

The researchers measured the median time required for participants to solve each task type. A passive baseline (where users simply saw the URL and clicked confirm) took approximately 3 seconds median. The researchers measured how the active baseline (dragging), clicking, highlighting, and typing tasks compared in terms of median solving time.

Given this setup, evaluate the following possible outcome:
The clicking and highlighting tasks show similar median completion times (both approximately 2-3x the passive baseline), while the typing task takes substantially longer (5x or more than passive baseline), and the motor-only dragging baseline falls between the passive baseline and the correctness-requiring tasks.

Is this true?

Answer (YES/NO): NO